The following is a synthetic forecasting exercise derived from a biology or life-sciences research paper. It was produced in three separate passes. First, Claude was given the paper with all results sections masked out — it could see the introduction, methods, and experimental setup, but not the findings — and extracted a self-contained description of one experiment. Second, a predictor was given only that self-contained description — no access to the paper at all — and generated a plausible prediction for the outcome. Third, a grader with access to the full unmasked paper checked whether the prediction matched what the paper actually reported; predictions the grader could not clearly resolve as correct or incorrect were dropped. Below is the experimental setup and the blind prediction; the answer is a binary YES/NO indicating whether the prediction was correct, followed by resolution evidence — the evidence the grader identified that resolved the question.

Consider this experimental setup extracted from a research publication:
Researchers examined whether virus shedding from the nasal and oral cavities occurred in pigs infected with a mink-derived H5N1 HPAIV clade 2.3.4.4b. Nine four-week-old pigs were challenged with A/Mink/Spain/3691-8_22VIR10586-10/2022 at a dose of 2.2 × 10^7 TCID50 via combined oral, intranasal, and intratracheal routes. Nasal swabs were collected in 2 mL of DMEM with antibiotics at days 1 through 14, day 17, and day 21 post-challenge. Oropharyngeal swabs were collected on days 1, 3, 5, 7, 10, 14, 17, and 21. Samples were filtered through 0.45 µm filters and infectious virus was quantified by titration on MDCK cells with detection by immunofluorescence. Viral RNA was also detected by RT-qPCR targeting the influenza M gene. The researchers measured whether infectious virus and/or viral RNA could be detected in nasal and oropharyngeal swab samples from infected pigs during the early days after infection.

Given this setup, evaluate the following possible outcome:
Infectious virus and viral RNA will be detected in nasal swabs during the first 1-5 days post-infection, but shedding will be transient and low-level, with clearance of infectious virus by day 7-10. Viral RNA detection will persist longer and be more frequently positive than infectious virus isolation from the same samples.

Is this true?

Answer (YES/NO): NO